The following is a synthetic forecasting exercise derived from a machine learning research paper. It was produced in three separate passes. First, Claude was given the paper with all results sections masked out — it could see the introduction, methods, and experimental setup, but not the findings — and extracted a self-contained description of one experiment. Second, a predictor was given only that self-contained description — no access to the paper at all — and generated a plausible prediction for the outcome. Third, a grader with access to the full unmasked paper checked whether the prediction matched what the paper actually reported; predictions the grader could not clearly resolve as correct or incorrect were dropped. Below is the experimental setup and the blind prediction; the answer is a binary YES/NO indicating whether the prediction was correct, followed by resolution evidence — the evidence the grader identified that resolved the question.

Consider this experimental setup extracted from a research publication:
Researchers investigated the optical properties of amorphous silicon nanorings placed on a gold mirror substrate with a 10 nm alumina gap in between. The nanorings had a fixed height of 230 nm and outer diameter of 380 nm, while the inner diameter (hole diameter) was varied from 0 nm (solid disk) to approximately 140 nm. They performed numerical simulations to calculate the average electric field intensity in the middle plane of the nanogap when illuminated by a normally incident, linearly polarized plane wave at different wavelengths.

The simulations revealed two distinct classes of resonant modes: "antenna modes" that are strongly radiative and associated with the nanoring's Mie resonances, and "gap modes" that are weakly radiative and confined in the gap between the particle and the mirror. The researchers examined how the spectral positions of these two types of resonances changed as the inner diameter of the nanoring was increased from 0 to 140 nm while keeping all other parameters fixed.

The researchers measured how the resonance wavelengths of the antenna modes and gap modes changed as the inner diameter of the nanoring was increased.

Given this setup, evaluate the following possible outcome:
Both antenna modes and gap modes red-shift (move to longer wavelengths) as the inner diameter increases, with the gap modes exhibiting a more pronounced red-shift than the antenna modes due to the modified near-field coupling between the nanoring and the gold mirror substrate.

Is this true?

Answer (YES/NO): NO